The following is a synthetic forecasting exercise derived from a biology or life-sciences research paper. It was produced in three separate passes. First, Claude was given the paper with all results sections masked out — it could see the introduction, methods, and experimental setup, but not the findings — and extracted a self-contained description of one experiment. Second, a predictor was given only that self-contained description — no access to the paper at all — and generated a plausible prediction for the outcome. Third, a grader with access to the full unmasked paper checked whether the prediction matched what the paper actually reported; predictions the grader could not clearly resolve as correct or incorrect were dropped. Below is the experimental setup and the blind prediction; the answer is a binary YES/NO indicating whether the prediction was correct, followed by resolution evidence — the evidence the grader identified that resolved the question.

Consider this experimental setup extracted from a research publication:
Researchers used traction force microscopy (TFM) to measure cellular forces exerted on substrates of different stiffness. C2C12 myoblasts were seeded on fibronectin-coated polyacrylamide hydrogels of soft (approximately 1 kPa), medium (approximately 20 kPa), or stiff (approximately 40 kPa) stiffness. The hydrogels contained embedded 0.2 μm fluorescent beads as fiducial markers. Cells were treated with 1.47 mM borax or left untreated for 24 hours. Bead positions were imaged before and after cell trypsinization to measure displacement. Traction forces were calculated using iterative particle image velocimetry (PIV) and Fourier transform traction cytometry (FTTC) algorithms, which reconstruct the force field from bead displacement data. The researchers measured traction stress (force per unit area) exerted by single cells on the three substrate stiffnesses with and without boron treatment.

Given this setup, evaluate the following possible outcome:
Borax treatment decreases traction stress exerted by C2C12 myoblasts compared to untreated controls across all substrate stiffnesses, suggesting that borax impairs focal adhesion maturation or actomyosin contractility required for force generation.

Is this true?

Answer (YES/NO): NO